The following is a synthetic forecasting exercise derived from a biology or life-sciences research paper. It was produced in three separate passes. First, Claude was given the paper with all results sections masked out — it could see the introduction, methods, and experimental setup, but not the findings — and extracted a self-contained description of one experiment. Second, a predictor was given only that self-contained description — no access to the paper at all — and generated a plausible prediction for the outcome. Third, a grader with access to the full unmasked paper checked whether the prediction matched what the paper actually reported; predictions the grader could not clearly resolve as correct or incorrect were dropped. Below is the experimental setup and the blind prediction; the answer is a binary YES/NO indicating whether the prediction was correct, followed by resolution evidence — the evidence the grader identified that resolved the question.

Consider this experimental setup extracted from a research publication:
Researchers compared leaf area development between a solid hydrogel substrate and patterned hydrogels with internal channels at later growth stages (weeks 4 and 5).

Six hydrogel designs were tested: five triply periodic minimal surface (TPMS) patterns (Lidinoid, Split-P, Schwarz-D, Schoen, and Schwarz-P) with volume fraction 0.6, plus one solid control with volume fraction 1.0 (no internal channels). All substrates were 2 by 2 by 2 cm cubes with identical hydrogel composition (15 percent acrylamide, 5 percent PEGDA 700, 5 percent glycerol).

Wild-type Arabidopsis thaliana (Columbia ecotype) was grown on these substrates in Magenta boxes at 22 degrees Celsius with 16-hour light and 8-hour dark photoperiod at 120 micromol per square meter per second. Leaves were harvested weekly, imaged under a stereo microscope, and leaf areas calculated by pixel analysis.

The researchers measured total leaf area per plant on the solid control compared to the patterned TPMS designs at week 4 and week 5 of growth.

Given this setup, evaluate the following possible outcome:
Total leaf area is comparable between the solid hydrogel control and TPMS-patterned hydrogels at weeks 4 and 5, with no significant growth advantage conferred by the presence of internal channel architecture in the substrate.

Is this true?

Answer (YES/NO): NO